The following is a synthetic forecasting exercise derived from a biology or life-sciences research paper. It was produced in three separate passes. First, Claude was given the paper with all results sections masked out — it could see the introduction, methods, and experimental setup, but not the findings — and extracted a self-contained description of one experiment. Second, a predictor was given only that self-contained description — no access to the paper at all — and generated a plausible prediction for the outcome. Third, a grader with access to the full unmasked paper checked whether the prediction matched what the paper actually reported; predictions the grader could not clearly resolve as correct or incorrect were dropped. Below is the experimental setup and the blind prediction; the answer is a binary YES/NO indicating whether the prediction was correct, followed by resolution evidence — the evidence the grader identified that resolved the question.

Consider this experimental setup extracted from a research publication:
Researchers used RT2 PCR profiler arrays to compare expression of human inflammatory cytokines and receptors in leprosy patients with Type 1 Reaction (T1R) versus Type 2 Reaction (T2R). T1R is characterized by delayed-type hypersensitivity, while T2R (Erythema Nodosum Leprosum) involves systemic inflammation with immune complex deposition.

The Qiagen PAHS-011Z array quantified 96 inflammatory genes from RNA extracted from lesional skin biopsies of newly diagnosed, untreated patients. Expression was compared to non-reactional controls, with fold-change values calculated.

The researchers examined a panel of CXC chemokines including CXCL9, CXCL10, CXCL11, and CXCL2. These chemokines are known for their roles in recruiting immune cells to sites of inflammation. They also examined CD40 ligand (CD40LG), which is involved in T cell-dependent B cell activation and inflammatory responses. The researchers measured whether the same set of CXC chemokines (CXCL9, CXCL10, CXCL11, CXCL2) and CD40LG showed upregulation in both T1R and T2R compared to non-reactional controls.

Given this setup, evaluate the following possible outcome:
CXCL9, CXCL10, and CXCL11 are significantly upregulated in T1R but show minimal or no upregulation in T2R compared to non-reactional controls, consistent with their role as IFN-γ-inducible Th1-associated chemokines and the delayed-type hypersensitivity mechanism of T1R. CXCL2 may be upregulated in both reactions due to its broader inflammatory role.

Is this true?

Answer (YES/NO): NO